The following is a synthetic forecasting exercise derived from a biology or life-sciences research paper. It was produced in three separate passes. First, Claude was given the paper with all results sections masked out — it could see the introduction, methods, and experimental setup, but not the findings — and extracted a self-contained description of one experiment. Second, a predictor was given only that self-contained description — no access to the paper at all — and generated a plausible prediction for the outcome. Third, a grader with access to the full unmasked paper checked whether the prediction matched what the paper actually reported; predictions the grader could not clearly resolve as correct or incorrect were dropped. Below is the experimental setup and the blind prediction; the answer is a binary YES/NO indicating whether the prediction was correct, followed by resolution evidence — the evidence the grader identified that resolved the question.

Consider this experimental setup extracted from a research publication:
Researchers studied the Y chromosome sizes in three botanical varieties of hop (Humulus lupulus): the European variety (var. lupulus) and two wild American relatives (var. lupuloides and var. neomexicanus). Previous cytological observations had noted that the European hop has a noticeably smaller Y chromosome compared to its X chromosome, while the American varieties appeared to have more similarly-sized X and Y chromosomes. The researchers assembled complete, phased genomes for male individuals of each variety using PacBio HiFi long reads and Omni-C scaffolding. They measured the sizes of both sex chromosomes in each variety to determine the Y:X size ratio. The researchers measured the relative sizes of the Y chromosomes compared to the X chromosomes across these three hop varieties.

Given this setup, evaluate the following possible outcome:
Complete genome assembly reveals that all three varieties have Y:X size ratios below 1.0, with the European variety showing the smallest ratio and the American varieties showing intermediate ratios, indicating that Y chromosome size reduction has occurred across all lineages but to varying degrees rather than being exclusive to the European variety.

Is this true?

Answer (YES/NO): NO